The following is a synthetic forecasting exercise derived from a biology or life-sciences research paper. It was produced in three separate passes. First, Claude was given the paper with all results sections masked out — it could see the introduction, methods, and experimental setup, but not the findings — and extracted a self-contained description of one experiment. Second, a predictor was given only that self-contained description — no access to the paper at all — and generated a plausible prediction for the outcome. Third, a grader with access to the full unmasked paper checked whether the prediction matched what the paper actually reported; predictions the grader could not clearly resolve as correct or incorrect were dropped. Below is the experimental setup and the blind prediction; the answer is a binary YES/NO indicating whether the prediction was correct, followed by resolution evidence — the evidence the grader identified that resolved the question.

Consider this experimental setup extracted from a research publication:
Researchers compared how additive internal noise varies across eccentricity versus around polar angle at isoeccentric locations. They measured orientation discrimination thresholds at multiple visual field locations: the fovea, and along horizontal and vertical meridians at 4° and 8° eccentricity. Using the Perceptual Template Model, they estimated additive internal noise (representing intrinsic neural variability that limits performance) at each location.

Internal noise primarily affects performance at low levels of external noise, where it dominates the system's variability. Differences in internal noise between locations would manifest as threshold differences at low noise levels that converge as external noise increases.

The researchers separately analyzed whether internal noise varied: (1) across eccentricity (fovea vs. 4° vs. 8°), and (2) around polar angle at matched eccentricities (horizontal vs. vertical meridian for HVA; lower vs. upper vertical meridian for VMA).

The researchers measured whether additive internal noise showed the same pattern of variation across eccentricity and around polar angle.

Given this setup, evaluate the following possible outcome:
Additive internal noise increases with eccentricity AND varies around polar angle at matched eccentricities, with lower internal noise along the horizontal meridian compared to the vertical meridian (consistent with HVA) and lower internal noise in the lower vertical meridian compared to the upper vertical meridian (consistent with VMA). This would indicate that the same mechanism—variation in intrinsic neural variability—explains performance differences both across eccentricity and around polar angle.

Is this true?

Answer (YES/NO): NO